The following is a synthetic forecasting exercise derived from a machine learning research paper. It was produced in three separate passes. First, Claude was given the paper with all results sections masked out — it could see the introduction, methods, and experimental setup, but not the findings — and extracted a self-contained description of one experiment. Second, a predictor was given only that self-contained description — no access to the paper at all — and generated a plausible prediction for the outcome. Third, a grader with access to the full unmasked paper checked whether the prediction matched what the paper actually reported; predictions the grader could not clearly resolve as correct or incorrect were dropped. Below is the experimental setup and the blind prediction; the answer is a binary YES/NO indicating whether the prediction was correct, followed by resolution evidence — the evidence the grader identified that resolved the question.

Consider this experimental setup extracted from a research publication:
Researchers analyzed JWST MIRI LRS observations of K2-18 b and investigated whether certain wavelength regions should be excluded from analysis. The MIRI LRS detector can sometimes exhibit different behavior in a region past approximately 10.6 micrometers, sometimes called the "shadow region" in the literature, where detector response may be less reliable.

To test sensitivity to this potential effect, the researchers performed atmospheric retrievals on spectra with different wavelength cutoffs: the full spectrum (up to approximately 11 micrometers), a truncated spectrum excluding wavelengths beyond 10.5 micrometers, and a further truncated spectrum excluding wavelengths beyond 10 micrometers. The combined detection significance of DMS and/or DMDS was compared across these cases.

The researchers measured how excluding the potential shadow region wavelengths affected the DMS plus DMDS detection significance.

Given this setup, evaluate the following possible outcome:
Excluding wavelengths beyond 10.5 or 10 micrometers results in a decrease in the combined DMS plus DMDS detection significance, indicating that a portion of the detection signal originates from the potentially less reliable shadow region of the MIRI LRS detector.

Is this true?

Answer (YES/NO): NO